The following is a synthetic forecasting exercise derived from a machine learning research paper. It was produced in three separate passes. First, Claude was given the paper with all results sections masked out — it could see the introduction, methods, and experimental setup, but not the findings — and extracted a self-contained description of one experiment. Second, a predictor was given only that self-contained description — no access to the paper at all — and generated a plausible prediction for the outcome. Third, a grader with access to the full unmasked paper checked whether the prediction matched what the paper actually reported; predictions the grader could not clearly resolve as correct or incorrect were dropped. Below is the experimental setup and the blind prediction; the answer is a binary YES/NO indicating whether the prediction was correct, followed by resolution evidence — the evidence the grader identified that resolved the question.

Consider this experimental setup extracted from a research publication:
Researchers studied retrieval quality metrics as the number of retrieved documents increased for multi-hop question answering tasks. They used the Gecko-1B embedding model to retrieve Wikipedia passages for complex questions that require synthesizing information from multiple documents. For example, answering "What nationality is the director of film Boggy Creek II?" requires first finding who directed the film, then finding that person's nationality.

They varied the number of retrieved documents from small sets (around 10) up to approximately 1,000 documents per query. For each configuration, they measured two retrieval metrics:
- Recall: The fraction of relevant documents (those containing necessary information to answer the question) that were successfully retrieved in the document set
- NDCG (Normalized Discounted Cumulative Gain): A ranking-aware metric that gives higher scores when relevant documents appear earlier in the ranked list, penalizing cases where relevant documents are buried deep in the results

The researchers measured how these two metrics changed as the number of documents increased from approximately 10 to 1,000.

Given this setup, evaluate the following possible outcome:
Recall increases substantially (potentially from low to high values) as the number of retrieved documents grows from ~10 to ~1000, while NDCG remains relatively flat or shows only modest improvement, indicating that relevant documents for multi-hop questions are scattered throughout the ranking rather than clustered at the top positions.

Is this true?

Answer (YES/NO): NO